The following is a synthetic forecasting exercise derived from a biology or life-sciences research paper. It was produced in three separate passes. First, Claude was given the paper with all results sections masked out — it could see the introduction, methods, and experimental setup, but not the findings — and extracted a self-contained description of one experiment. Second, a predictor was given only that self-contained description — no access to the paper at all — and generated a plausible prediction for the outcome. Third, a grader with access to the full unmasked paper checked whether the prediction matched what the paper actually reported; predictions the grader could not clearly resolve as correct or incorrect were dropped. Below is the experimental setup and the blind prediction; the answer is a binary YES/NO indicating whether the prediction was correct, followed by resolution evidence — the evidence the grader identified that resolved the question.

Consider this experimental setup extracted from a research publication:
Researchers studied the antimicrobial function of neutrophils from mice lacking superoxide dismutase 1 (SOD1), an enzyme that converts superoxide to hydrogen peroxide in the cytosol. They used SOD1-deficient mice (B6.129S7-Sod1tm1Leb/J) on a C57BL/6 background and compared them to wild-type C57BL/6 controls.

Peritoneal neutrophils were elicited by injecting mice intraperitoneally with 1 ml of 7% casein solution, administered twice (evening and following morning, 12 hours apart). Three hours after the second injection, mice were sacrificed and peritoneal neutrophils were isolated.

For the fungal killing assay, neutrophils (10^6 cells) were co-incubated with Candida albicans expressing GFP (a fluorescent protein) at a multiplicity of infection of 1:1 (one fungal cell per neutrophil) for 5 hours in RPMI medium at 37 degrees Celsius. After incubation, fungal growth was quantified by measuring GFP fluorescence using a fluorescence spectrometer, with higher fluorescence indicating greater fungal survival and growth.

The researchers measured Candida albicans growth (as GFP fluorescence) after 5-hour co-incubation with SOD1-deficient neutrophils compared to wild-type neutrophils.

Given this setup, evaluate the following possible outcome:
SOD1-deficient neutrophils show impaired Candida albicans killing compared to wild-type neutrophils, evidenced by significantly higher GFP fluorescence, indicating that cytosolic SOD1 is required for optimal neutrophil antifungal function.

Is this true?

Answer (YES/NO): YES